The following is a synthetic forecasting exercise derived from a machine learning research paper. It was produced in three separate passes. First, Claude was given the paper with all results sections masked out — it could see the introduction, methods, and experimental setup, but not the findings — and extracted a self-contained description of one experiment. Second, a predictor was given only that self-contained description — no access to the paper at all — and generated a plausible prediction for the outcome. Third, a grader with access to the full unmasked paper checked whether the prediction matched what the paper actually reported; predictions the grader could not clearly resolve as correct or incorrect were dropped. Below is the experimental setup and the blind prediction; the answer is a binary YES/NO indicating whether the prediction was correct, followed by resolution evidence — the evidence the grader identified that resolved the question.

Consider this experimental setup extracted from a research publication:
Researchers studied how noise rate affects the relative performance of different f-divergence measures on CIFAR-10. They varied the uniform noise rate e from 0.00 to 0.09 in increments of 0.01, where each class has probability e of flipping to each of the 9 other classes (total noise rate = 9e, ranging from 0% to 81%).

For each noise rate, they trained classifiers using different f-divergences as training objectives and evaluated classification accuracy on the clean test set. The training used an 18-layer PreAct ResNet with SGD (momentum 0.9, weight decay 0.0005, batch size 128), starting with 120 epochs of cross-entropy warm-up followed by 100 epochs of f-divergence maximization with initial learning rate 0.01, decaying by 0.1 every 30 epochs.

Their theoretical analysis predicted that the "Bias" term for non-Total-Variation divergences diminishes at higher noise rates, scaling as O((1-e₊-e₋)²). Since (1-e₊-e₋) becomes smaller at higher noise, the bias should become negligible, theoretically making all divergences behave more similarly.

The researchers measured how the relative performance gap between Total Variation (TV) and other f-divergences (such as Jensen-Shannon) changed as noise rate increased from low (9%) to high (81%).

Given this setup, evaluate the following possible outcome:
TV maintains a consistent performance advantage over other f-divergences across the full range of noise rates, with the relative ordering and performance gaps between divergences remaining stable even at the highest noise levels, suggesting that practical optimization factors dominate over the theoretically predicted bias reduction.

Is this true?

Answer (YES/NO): NO